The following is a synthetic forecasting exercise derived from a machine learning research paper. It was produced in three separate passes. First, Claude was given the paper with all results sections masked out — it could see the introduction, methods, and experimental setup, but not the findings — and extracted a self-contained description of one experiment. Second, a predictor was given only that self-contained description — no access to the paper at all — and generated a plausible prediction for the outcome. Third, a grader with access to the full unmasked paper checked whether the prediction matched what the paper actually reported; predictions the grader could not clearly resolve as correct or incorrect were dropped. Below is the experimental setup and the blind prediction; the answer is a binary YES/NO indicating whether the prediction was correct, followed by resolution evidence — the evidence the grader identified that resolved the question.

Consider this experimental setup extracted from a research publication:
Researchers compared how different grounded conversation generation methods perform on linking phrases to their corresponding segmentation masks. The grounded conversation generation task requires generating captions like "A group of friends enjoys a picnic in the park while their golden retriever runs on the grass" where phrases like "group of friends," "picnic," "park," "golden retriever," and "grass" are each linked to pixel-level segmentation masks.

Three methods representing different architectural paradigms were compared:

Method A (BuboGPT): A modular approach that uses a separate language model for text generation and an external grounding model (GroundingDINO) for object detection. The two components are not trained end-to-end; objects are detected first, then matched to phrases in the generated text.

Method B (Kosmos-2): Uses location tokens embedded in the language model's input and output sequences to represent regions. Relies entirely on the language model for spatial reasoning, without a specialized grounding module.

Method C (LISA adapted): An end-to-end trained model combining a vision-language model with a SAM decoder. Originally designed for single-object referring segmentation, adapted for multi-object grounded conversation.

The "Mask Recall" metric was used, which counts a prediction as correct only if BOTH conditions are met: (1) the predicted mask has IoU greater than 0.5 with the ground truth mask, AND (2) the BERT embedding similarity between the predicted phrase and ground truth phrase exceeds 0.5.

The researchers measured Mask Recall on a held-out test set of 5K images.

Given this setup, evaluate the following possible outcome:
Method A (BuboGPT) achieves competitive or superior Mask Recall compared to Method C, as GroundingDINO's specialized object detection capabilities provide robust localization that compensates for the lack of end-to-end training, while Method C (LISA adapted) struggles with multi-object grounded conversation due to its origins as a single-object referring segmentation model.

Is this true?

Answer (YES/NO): NO